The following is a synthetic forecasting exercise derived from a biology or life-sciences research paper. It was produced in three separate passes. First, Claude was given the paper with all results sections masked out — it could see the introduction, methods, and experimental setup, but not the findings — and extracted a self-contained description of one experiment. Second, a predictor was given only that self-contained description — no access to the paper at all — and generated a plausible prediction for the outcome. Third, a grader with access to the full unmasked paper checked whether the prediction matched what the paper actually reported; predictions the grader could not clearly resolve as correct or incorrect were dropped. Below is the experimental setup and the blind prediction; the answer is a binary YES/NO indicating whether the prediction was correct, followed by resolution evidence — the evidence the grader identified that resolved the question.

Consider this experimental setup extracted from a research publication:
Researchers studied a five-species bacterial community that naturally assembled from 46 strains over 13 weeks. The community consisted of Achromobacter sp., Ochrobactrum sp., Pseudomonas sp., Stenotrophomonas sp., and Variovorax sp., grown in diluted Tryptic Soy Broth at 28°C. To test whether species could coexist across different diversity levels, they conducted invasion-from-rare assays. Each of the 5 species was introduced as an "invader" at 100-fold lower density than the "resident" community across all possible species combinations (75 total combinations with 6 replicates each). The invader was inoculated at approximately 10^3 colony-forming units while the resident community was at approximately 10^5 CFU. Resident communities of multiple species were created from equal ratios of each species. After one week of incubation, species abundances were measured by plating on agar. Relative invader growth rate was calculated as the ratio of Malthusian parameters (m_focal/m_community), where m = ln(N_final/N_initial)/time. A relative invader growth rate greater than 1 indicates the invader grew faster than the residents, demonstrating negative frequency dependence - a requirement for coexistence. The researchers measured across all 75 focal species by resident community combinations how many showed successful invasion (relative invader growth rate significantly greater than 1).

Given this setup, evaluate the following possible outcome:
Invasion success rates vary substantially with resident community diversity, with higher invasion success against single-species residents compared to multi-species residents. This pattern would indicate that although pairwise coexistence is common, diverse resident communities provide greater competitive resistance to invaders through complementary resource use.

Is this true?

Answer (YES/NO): NO